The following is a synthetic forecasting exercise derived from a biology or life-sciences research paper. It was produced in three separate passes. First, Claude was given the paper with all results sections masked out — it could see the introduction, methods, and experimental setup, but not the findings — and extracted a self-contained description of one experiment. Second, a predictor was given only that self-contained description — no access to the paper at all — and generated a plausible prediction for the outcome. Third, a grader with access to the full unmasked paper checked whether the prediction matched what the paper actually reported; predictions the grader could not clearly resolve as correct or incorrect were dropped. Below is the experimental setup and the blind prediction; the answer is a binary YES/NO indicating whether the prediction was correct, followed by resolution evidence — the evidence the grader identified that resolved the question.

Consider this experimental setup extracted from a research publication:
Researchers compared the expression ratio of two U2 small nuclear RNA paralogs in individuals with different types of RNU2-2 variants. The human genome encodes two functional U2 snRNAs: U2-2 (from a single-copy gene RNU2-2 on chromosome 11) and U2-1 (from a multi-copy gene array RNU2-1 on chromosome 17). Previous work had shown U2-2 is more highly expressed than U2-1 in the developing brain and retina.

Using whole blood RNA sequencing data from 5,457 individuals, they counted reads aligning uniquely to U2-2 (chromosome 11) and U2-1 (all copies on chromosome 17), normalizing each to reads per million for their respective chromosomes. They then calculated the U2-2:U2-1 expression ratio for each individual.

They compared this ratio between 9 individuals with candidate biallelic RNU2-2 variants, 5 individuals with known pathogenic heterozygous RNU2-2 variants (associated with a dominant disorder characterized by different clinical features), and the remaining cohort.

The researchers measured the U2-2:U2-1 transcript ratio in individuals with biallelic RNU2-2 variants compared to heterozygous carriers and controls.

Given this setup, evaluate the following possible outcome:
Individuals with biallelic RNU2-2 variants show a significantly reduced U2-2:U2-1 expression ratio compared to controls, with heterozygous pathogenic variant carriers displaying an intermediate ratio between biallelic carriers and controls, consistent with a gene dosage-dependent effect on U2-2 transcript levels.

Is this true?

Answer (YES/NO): NO